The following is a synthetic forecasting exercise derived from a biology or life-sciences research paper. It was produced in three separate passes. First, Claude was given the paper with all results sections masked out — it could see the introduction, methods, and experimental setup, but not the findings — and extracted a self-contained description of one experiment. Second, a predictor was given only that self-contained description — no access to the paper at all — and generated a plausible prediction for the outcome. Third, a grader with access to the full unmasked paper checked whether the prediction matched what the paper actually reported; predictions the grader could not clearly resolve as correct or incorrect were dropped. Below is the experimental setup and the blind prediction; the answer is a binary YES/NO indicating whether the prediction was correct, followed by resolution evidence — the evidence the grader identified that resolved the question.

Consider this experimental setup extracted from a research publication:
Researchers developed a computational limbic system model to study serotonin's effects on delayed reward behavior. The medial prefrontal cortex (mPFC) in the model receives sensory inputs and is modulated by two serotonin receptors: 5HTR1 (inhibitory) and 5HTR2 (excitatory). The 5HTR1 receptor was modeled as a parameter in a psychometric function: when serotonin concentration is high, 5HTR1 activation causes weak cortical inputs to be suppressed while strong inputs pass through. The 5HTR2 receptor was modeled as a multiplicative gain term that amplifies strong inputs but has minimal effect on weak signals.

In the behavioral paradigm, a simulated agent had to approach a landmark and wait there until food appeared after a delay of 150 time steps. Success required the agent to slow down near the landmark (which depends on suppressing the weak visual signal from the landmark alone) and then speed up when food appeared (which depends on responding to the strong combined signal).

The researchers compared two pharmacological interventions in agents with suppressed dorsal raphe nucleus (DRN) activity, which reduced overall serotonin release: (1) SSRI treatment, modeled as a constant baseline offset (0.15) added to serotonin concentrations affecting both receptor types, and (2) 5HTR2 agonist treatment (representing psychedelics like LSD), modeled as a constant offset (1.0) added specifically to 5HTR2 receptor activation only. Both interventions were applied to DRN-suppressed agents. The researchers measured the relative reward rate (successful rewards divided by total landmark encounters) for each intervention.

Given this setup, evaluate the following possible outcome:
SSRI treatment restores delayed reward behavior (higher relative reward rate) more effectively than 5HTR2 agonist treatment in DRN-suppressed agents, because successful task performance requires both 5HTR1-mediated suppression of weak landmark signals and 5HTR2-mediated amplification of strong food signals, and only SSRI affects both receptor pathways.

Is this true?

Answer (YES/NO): YES